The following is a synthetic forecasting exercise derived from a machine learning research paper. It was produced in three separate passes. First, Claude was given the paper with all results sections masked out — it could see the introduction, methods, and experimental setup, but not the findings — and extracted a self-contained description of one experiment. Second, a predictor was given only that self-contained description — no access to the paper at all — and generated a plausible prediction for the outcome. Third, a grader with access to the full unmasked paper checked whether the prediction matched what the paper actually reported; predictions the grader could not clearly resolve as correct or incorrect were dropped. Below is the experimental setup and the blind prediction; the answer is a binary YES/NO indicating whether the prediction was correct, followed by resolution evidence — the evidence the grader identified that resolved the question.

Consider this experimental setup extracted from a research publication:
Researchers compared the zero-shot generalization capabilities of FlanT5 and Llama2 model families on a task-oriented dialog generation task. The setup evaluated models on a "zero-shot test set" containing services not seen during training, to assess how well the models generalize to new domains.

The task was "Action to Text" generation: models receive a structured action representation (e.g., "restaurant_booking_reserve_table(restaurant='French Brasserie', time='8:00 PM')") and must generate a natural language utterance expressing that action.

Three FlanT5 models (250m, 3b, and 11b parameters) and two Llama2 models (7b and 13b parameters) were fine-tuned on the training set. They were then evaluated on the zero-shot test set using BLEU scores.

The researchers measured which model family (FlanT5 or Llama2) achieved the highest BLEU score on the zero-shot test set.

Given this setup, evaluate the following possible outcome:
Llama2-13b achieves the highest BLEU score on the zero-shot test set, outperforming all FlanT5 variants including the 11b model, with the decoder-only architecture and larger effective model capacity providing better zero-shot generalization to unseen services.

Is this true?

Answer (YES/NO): NO